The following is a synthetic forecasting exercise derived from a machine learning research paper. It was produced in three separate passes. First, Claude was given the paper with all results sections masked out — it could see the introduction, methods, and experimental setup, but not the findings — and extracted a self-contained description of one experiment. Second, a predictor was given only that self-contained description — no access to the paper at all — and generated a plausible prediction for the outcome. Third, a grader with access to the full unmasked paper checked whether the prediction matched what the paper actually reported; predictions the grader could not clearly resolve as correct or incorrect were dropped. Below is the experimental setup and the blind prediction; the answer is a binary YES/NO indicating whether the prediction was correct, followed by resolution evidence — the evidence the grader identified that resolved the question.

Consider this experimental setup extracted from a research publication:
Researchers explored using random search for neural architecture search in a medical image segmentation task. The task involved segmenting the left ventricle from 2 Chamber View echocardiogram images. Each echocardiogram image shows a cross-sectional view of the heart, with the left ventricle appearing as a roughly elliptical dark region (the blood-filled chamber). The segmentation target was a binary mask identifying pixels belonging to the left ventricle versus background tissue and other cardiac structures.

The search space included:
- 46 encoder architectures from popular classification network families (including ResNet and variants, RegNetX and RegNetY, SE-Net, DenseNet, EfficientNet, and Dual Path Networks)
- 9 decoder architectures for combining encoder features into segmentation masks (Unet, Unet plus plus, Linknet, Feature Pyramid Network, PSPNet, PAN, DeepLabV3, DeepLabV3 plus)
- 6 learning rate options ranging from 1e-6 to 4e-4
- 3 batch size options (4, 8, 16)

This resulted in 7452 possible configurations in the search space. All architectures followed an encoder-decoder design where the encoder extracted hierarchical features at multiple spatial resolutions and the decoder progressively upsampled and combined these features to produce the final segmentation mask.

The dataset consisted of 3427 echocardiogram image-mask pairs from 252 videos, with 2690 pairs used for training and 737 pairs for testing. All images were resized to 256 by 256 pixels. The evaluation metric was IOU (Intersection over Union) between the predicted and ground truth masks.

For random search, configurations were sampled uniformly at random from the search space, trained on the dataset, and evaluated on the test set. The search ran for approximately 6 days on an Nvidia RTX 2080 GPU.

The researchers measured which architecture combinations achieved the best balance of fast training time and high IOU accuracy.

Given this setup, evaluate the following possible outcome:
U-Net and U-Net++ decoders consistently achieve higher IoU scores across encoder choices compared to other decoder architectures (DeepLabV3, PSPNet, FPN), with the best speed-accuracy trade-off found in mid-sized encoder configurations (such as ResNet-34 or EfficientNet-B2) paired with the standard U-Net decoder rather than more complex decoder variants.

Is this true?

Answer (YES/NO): NO